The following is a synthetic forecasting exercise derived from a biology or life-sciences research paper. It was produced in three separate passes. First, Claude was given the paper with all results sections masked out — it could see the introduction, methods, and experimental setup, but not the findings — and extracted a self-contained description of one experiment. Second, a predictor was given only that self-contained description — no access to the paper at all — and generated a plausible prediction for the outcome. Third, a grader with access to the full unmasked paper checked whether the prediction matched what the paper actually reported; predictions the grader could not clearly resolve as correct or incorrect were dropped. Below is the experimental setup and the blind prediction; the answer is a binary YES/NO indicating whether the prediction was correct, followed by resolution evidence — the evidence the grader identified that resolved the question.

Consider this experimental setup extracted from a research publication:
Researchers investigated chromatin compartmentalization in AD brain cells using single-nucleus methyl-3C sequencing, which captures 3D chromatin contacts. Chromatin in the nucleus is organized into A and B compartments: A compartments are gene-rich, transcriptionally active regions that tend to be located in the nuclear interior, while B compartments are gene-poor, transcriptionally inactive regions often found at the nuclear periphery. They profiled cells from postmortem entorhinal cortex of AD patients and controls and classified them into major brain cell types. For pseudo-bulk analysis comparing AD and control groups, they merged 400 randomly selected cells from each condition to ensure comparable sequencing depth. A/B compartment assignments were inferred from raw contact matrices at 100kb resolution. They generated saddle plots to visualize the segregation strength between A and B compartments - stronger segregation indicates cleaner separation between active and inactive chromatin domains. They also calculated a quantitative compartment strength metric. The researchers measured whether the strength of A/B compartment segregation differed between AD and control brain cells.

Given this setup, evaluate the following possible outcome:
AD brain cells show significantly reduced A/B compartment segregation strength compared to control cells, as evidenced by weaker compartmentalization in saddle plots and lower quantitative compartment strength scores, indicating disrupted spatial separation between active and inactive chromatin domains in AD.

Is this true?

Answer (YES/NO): YES